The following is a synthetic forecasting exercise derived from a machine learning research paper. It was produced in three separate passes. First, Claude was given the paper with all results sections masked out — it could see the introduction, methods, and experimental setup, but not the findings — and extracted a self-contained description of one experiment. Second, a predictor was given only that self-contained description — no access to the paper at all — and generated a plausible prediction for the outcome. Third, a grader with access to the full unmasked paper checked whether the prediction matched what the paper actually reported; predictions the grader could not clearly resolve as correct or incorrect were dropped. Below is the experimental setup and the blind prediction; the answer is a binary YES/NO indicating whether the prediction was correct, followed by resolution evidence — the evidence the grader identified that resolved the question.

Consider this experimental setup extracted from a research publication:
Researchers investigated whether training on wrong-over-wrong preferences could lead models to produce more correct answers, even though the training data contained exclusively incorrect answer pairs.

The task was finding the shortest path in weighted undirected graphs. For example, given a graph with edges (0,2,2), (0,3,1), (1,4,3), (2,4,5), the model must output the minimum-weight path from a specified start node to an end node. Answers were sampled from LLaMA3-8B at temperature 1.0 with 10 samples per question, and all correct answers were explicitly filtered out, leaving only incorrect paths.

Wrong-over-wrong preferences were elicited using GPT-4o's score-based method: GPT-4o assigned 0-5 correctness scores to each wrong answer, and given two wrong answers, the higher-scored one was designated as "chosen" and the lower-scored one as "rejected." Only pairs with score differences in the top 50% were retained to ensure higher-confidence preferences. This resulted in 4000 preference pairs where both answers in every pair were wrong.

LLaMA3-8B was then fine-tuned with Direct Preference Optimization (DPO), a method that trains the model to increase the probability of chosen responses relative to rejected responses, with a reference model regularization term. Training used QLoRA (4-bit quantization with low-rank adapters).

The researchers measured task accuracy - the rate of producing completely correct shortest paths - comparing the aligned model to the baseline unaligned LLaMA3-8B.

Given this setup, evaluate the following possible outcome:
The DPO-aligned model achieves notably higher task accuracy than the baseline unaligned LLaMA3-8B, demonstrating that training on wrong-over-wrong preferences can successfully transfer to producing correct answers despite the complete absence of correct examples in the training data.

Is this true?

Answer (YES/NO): YES